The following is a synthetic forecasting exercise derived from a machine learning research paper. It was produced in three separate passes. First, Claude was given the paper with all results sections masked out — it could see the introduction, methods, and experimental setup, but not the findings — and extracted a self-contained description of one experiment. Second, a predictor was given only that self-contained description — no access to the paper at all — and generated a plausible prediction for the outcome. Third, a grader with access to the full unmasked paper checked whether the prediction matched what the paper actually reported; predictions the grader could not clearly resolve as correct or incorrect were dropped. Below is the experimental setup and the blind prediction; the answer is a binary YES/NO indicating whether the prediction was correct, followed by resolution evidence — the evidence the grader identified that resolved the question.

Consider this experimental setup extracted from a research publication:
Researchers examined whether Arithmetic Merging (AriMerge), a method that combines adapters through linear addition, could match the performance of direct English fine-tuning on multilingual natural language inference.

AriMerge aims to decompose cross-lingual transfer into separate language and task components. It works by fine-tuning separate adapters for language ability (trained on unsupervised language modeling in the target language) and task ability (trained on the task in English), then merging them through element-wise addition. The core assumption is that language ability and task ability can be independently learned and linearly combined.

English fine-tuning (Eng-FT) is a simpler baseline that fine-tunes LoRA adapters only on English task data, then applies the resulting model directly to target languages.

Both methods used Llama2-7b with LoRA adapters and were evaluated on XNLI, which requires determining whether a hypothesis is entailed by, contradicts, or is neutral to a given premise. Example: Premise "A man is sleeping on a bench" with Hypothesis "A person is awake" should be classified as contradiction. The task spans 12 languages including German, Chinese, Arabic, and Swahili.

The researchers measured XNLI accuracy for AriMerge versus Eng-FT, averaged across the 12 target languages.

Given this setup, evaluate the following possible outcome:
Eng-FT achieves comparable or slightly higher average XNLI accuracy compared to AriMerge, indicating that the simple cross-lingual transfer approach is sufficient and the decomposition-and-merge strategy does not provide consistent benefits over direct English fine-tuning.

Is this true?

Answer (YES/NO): NO